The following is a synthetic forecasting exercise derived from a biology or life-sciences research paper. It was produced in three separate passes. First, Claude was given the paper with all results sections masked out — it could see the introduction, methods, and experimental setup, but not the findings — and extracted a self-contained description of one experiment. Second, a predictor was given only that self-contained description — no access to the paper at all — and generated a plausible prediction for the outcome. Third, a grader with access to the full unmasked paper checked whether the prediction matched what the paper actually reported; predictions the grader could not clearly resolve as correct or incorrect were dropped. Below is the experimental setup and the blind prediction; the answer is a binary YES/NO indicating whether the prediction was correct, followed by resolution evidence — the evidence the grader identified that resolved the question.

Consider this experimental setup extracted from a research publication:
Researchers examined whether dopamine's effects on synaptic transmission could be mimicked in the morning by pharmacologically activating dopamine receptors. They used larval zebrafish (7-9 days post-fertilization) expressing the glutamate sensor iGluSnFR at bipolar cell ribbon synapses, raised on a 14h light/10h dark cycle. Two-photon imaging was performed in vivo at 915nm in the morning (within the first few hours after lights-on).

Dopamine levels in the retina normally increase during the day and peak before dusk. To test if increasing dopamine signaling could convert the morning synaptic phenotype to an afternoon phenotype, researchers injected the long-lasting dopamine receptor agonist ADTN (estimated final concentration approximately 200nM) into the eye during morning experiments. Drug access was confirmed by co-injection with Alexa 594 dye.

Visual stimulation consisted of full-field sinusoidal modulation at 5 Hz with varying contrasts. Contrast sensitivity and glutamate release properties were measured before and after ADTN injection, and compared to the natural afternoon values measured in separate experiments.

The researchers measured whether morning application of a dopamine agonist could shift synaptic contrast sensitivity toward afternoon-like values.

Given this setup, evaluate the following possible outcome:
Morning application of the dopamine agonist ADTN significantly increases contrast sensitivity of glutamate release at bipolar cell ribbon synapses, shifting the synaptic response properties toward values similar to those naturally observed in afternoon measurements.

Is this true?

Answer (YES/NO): YES